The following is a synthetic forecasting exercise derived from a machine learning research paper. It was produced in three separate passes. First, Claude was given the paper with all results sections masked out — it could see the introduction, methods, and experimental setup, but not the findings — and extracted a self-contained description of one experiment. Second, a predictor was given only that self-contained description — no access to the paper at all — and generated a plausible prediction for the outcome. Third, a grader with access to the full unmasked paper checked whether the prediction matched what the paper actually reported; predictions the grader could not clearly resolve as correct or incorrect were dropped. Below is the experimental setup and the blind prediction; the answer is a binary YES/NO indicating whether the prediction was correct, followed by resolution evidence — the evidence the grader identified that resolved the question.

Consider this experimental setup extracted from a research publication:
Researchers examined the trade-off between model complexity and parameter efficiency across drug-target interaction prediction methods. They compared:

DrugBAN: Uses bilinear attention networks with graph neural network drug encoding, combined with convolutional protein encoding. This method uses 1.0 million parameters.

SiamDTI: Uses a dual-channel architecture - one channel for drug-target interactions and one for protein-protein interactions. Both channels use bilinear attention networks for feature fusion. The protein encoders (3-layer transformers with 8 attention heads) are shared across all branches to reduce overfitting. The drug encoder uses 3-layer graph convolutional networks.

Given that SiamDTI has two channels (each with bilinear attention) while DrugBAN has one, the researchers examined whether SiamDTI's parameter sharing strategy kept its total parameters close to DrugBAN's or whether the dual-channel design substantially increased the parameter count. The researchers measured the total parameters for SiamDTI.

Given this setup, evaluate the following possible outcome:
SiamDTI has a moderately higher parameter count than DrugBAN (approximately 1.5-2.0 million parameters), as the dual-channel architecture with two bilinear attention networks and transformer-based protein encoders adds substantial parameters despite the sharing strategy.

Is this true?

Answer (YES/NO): NO